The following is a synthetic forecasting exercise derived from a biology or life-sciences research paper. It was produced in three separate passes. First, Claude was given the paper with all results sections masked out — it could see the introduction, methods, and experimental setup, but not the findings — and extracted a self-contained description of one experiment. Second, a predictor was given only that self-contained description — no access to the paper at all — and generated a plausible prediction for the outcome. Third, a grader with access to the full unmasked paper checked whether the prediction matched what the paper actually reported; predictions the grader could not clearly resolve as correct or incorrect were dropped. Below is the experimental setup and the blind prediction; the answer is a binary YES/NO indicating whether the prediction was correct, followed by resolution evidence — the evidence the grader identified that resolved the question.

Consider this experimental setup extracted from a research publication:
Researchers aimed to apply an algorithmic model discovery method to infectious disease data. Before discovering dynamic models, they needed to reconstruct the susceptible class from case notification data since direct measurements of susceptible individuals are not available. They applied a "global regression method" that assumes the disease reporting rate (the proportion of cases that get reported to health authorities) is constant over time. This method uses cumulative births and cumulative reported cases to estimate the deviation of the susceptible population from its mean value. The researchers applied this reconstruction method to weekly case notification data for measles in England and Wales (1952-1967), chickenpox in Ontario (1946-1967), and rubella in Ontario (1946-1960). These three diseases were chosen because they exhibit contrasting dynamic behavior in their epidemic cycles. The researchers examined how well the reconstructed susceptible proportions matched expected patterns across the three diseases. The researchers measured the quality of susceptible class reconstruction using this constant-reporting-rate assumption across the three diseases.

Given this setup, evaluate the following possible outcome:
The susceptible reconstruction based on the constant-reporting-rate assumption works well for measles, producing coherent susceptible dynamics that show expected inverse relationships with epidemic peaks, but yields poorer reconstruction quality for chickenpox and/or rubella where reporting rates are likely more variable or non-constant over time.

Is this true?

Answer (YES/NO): NO